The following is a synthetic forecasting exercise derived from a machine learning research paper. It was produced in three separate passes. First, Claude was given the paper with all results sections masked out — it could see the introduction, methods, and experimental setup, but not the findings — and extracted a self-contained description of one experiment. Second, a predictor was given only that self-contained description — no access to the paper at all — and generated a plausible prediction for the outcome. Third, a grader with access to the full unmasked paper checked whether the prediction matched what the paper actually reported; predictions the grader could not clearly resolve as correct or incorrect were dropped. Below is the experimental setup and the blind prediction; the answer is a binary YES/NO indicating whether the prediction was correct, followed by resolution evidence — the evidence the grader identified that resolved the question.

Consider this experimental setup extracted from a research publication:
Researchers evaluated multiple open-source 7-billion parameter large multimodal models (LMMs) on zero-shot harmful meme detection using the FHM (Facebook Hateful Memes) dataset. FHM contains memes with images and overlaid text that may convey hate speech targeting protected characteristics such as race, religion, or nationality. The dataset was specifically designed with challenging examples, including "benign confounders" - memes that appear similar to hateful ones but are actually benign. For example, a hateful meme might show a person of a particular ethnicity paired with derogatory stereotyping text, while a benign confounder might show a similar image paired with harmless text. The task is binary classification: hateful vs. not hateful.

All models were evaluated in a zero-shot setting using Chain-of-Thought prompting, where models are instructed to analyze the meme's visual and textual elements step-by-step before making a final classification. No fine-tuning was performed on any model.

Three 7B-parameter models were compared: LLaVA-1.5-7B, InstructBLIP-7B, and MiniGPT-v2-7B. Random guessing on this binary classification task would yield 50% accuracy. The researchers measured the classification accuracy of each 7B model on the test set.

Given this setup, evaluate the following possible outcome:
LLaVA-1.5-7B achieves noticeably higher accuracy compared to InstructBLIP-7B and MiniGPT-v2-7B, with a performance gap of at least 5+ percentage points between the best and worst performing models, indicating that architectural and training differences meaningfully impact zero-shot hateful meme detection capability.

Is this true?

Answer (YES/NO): NO